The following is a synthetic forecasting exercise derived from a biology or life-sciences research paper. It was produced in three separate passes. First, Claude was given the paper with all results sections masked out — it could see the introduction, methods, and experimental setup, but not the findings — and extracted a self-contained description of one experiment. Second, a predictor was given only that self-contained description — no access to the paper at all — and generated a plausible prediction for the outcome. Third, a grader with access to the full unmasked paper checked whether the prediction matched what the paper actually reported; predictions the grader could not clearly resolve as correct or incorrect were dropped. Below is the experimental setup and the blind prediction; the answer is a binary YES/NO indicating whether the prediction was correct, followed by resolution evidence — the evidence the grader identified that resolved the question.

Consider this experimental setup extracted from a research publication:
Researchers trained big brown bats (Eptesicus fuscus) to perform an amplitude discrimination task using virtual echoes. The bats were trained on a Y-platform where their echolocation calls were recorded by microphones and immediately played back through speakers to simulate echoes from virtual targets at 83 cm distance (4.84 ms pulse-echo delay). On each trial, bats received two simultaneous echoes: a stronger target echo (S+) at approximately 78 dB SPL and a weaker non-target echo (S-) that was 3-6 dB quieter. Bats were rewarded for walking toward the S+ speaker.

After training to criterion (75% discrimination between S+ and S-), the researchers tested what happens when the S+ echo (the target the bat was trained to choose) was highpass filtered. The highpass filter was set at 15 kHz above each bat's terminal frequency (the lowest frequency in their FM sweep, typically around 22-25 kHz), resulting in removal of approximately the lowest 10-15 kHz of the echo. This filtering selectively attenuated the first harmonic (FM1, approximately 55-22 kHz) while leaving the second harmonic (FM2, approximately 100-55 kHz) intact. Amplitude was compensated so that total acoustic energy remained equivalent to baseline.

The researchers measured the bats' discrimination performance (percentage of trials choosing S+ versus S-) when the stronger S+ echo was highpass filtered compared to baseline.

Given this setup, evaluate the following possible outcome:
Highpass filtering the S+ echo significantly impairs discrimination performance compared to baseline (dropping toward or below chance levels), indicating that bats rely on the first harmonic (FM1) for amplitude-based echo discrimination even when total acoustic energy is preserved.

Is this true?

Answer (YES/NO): YES